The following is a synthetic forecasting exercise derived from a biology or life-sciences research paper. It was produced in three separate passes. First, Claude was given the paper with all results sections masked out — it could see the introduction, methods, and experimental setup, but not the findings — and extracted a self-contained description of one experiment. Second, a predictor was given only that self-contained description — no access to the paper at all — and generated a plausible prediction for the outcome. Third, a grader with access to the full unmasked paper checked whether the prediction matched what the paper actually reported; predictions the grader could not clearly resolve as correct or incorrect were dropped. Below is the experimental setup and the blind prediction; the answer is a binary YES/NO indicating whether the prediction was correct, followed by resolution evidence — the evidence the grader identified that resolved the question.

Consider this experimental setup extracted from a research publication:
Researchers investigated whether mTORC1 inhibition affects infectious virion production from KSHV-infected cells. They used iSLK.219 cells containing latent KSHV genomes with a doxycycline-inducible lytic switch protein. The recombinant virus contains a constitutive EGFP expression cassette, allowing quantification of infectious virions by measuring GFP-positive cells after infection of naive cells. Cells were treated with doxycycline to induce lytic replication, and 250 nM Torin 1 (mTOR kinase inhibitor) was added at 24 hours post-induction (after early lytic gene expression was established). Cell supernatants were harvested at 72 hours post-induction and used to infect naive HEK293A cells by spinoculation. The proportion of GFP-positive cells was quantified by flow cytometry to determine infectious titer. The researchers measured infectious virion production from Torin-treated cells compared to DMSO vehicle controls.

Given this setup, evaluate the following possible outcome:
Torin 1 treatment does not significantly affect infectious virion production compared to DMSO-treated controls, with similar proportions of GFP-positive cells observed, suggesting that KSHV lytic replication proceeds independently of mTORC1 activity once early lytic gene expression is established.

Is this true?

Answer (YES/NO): NO